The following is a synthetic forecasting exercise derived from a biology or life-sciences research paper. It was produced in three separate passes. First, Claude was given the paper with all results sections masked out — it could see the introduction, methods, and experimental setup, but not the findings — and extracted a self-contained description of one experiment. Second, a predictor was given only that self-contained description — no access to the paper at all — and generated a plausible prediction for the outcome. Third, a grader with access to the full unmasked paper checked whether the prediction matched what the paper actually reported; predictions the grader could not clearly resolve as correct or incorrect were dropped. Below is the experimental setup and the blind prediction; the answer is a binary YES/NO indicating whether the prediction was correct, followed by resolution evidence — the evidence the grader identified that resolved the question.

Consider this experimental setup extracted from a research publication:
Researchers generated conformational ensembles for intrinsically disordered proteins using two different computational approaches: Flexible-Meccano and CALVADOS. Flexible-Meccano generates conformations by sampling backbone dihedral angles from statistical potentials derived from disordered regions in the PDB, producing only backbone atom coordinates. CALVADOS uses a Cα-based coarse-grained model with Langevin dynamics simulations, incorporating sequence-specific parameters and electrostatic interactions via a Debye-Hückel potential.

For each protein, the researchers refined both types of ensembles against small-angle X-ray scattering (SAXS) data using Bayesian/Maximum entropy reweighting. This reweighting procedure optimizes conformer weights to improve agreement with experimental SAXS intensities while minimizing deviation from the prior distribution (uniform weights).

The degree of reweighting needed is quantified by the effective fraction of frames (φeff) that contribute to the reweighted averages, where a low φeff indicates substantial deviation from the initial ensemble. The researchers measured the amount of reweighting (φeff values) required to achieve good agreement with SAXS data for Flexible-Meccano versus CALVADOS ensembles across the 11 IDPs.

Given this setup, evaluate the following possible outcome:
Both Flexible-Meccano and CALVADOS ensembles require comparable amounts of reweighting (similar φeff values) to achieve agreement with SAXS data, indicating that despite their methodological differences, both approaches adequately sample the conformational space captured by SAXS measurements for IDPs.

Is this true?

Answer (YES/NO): NO